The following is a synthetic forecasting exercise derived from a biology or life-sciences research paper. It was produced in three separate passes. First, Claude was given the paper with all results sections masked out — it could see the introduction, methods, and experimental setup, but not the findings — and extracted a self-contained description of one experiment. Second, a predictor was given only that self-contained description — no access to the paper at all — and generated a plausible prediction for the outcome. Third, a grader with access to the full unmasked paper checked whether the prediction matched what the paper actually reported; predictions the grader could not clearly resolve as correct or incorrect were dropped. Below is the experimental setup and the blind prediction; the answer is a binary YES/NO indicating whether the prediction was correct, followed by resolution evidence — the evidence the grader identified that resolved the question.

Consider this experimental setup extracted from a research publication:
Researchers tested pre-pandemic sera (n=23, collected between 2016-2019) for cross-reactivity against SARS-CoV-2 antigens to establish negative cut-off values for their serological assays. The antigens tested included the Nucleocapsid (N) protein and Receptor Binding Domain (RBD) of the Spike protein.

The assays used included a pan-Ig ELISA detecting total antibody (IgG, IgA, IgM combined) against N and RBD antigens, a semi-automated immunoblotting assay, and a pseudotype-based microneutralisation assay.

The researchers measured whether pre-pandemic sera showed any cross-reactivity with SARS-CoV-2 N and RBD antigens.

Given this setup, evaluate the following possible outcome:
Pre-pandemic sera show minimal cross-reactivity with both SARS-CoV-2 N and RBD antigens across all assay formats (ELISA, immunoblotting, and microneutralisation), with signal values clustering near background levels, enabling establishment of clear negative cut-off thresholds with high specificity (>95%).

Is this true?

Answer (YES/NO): NO